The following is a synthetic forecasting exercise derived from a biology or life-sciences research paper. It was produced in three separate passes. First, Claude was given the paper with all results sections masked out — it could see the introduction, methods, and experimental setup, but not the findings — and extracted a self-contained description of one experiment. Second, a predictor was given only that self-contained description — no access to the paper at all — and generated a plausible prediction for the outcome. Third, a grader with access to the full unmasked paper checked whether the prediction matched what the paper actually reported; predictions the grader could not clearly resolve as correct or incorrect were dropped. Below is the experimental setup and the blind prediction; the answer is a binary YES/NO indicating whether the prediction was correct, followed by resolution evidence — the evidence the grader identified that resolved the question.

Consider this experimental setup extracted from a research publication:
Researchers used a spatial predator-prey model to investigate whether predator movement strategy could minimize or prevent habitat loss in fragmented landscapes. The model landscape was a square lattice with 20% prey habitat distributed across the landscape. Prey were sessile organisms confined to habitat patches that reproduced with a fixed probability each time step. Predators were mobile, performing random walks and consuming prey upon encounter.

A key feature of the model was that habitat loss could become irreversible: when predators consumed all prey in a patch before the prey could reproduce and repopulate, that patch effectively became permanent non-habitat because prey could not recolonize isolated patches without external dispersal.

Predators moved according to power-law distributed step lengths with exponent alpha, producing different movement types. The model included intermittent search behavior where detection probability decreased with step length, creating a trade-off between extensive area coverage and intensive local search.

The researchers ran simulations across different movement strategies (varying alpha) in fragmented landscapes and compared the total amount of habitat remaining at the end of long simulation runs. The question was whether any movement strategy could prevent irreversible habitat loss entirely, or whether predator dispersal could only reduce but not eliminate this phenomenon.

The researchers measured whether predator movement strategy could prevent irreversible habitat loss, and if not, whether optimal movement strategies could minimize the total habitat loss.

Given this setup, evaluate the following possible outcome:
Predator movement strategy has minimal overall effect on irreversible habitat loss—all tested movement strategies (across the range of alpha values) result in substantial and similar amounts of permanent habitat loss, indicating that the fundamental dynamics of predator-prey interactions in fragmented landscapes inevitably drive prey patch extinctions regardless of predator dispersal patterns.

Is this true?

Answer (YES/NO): NO